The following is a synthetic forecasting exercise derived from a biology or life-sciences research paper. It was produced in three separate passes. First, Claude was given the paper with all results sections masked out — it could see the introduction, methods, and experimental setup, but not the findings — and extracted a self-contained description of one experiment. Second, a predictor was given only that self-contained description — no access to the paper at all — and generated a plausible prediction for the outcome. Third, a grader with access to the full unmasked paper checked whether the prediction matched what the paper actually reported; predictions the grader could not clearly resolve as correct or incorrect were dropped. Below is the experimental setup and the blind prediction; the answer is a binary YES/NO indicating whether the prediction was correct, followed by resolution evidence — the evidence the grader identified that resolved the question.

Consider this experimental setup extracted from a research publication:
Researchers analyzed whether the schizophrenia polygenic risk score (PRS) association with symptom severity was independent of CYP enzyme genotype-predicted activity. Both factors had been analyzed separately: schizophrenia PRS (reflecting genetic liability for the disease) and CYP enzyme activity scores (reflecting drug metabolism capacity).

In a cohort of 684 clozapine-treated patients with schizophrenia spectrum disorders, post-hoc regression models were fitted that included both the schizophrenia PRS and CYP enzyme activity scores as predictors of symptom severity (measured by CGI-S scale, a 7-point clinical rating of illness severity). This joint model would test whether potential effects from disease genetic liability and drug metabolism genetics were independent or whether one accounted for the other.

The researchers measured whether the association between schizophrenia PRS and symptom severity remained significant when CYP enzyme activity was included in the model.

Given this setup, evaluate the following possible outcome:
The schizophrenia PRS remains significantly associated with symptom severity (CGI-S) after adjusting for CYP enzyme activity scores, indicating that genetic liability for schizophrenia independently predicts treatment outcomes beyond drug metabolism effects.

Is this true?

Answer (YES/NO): YES